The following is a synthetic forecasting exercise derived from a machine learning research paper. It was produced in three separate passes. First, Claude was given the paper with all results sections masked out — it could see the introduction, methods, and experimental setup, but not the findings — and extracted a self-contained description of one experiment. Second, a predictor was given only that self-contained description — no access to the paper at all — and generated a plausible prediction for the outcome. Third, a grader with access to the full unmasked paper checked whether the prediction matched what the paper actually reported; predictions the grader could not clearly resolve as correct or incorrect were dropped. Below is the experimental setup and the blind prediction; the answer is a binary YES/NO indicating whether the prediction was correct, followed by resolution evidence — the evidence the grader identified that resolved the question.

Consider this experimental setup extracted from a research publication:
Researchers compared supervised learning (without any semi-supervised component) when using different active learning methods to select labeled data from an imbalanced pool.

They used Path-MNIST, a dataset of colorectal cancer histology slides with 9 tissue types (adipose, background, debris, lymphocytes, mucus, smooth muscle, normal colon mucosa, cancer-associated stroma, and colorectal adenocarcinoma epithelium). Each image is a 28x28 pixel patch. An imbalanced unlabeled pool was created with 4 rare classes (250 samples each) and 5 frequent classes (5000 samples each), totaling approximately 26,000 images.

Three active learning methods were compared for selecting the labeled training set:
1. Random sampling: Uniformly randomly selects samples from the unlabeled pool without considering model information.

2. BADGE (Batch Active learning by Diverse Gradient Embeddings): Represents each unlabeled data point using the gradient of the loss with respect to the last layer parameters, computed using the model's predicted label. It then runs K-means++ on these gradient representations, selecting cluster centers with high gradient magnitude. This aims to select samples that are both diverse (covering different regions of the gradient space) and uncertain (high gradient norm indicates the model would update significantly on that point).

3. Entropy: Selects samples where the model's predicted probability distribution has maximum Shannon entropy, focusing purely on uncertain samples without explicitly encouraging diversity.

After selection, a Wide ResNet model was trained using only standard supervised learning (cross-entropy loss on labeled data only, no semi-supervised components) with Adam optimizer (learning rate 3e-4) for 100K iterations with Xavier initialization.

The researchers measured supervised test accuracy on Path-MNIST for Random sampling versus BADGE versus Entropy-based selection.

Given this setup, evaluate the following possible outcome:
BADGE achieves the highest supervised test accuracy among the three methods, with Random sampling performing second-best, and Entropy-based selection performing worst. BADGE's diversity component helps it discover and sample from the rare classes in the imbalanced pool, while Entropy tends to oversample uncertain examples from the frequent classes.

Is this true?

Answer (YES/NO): NO